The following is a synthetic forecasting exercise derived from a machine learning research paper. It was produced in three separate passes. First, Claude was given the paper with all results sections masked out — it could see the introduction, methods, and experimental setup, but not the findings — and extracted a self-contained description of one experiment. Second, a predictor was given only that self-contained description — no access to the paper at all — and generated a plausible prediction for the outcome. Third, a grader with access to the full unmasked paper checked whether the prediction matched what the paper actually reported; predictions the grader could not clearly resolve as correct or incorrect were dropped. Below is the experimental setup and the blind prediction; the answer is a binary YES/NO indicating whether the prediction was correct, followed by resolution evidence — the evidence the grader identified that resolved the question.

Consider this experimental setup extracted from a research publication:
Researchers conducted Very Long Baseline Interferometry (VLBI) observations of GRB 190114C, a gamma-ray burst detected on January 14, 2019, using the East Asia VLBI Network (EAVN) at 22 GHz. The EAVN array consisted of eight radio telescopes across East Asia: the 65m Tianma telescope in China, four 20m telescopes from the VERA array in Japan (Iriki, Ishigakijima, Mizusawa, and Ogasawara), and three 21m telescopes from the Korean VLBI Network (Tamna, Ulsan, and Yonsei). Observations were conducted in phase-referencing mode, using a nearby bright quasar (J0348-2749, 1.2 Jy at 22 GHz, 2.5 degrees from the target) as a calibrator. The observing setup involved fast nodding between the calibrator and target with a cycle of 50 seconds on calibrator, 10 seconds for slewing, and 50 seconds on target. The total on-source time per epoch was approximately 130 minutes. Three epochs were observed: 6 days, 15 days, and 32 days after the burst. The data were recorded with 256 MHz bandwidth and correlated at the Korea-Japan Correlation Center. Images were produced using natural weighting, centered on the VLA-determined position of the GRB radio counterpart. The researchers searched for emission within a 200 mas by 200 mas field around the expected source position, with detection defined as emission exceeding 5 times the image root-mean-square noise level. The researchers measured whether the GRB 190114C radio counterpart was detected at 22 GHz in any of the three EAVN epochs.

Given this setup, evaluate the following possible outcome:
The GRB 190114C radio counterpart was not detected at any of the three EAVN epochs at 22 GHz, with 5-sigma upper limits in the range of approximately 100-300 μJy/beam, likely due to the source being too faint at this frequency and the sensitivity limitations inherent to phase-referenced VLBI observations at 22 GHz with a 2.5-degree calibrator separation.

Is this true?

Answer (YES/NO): NO